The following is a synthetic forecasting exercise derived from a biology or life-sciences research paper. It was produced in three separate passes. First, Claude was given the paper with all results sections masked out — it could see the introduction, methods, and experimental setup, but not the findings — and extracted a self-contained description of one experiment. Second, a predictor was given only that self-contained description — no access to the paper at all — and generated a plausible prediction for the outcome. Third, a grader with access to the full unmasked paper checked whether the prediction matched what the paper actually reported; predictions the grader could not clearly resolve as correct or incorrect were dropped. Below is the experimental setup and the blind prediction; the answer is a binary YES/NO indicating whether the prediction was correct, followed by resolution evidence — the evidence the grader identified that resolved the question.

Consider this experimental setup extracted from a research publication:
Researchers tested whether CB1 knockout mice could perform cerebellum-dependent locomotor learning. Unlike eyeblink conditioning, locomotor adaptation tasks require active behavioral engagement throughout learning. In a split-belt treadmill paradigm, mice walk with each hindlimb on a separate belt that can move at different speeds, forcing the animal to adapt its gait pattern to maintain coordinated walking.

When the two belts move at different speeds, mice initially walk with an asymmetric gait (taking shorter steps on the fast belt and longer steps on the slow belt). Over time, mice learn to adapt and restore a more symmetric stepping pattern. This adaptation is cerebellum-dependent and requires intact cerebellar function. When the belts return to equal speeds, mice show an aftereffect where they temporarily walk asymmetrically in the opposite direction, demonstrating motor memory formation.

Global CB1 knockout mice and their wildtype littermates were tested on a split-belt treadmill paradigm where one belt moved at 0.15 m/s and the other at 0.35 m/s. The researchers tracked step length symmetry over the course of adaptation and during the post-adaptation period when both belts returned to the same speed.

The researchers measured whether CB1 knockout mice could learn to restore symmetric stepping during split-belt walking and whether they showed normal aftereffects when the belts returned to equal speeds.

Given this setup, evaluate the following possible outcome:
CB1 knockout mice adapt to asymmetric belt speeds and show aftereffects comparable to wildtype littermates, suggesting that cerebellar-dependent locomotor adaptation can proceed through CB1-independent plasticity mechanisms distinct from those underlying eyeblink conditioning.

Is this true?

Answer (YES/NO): YES